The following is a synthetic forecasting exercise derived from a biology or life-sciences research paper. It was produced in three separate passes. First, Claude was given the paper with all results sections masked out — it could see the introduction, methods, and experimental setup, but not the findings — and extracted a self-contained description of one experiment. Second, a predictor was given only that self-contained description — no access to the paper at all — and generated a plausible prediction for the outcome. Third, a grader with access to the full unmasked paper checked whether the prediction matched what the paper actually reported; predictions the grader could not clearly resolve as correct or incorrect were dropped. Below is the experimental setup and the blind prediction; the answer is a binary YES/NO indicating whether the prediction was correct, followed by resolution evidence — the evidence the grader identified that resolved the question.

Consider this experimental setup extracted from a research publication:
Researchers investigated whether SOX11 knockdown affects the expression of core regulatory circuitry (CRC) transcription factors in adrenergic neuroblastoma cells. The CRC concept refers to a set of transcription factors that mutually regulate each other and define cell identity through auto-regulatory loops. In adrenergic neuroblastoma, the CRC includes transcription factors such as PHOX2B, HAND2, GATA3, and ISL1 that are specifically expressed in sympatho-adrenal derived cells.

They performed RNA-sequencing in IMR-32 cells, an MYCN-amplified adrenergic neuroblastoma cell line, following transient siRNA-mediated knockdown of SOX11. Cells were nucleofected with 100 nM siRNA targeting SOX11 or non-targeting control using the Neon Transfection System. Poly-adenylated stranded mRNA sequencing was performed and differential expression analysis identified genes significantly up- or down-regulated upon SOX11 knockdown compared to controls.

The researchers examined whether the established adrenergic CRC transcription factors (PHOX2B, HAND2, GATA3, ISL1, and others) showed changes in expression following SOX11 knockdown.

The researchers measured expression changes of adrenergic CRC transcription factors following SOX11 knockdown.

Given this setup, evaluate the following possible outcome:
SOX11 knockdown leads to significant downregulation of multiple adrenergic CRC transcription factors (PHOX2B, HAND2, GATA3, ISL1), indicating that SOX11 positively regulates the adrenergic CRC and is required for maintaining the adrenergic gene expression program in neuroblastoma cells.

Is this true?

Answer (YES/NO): NO